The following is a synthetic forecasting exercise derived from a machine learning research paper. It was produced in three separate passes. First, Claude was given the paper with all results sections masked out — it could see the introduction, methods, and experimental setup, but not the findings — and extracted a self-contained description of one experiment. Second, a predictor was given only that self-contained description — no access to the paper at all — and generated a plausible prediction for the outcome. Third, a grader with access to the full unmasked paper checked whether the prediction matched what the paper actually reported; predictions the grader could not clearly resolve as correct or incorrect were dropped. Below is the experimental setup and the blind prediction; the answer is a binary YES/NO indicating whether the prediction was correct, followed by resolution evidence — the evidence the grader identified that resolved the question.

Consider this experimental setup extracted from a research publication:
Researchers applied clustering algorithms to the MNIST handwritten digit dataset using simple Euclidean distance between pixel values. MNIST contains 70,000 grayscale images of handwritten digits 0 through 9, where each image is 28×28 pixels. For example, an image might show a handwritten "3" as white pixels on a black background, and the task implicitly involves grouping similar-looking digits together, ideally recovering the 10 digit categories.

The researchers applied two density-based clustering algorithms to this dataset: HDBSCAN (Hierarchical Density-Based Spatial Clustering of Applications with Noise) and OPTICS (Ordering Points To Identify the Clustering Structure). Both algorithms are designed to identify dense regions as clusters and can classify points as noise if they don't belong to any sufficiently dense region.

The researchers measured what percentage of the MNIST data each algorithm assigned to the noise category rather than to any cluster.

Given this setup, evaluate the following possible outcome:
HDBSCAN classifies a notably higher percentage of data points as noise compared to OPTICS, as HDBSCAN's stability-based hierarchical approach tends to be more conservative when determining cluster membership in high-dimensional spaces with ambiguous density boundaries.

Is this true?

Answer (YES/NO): NO